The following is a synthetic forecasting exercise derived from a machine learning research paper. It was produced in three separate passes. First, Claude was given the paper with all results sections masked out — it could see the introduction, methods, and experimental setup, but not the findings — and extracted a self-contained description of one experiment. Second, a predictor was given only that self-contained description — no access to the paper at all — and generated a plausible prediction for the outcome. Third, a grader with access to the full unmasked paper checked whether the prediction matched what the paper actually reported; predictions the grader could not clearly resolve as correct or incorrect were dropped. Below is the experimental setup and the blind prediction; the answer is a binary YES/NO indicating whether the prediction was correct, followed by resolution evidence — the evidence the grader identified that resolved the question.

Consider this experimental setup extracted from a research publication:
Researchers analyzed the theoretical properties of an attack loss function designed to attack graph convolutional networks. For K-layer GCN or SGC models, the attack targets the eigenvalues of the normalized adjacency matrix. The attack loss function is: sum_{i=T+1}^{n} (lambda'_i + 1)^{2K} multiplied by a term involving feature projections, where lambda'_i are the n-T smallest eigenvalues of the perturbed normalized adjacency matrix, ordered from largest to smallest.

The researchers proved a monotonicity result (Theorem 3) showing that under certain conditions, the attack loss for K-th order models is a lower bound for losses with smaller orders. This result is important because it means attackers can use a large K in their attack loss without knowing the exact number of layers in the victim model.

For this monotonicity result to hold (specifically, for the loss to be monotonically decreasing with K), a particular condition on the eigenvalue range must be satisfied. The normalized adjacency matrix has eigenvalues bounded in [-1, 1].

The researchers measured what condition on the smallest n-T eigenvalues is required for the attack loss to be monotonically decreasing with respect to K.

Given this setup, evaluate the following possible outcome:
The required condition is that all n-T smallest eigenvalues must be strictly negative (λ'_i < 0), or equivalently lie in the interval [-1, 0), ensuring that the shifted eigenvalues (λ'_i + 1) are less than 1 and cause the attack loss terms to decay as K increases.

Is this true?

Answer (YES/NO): YES